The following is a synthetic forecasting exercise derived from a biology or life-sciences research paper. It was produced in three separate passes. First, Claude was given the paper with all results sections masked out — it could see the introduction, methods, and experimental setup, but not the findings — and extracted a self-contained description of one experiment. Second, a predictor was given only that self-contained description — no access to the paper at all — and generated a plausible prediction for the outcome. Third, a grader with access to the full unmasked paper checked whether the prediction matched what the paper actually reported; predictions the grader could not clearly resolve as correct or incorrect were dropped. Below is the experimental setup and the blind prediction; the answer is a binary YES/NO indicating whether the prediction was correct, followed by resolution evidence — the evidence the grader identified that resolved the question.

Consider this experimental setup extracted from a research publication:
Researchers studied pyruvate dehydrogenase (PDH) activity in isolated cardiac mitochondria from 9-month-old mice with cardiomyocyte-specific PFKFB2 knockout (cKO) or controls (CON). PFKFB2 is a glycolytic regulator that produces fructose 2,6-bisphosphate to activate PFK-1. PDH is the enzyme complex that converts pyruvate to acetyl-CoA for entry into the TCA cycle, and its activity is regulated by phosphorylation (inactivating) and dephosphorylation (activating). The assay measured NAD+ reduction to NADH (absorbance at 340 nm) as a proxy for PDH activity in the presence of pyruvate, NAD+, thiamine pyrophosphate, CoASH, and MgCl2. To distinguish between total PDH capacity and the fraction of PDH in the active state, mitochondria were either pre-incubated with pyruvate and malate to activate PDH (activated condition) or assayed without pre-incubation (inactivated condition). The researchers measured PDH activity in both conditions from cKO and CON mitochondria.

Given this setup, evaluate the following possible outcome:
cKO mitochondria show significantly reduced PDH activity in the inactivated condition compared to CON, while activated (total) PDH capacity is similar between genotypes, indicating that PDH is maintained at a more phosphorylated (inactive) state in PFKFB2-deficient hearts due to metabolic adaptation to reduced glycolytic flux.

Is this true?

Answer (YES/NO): NO